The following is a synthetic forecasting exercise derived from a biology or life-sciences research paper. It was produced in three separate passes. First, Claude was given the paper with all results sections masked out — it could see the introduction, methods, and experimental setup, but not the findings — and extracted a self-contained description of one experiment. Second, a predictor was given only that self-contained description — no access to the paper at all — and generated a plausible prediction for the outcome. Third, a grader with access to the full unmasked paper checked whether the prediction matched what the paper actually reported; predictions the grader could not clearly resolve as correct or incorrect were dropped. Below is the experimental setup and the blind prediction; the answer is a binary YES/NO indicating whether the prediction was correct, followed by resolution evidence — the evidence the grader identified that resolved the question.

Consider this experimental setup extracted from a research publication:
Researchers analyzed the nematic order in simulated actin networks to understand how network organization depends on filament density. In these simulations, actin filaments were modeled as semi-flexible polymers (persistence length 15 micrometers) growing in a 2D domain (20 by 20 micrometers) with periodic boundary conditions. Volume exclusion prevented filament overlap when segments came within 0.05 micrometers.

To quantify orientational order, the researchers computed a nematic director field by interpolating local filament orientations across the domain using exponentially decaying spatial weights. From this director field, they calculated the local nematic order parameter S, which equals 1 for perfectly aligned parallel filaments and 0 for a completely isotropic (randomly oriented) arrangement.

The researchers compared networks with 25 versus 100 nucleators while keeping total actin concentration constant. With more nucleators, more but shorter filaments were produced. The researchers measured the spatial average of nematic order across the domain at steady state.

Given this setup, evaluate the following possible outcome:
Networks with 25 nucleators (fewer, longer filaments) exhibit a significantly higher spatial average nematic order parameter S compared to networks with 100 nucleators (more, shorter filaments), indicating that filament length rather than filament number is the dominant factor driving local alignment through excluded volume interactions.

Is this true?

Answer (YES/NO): YES